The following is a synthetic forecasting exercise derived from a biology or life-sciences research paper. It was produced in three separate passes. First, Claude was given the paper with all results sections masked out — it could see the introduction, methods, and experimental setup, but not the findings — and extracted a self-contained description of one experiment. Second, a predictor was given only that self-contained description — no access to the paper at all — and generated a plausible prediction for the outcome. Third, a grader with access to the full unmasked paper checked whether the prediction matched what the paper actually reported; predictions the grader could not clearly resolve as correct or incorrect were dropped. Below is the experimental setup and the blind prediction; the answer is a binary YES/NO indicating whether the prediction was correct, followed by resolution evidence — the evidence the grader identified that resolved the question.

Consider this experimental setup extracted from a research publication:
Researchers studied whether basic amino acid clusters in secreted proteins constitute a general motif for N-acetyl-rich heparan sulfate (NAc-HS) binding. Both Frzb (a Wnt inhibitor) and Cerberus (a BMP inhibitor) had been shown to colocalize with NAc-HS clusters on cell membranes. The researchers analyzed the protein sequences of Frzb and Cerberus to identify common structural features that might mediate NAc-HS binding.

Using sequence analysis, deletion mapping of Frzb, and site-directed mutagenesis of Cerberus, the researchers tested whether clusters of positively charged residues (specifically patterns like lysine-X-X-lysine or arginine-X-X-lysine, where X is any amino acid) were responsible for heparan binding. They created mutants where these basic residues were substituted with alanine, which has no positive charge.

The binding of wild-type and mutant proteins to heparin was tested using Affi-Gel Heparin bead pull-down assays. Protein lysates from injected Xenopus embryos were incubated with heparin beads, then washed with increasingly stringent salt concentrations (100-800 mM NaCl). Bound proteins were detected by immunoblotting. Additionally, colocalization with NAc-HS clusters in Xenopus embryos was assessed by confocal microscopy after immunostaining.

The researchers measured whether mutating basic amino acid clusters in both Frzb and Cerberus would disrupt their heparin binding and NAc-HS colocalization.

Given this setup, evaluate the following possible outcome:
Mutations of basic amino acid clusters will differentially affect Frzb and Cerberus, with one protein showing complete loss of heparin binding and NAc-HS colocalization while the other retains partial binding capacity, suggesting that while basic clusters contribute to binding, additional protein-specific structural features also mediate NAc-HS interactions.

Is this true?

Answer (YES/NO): NO